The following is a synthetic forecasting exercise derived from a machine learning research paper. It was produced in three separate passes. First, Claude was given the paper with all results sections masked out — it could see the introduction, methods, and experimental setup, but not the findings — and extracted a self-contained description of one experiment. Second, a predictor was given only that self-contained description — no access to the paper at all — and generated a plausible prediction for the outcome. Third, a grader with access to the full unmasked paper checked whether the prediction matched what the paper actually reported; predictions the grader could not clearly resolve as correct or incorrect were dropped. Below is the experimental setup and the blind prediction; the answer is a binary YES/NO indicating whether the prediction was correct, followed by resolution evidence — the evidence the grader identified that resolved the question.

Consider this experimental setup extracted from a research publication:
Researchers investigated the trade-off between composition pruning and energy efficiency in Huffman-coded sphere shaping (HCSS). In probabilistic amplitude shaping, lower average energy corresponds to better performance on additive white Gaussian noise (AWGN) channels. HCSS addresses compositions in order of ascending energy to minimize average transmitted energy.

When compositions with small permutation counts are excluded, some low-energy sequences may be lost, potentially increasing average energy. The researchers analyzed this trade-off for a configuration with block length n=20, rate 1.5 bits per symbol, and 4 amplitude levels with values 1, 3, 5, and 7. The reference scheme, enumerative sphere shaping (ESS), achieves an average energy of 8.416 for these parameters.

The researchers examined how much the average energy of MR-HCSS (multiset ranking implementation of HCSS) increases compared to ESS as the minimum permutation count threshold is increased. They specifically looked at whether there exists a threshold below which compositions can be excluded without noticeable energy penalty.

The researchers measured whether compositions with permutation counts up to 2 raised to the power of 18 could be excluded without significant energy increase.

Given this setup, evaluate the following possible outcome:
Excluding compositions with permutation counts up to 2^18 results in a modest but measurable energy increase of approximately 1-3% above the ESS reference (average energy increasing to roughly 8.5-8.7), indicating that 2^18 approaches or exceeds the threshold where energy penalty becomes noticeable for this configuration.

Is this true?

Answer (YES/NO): NO